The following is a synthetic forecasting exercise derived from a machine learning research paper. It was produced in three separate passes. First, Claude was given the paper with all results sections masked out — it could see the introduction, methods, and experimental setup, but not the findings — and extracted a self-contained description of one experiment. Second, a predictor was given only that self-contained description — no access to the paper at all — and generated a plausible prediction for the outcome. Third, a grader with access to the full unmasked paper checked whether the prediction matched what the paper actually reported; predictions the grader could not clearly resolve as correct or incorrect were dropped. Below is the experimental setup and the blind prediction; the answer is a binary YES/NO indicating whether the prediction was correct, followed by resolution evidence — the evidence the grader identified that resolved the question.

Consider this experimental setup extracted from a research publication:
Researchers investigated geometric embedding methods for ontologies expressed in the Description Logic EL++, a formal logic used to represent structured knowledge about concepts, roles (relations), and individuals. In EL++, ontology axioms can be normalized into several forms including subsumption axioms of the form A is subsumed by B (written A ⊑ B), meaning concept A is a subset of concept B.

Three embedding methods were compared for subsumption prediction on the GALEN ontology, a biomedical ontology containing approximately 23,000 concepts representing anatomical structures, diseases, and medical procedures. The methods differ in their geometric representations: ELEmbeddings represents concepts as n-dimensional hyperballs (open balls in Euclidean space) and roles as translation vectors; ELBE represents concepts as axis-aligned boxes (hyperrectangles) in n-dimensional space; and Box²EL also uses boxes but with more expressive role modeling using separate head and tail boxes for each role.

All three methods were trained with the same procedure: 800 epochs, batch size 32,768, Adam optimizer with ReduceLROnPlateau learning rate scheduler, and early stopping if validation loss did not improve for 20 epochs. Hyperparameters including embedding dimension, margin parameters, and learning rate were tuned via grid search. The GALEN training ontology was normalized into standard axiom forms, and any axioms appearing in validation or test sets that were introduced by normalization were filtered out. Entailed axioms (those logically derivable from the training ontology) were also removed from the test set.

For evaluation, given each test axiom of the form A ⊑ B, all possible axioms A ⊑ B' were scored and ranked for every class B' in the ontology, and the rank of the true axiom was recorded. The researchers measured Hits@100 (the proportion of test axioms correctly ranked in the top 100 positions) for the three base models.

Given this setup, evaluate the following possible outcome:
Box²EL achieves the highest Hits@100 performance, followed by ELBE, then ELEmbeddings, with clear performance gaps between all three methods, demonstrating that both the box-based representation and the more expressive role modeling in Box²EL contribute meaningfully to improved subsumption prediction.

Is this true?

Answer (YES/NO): NO